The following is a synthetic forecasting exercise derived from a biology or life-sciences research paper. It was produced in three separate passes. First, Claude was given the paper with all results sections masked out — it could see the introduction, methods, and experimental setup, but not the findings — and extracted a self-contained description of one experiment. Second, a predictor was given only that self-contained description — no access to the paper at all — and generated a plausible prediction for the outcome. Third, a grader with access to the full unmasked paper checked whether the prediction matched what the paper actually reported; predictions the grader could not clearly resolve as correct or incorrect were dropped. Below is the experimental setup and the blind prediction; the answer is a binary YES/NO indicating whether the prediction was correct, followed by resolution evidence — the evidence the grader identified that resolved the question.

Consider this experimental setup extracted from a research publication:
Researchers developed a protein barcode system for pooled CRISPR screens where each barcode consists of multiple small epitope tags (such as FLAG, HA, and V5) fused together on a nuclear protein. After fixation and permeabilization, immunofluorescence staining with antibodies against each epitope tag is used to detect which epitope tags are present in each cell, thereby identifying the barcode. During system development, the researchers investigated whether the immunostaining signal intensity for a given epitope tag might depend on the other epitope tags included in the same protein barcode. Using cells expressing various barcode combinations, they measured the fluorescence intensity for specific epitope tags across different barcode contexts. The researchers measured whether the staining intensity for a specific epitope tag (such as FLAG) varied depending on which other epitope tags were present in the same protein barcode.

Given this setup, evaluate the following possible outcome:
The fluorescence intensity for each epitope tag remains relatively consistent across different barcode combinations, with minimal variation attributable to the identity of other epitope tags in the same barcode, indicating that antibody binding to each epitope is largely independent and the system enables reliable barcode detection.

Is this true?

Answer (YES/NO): NO